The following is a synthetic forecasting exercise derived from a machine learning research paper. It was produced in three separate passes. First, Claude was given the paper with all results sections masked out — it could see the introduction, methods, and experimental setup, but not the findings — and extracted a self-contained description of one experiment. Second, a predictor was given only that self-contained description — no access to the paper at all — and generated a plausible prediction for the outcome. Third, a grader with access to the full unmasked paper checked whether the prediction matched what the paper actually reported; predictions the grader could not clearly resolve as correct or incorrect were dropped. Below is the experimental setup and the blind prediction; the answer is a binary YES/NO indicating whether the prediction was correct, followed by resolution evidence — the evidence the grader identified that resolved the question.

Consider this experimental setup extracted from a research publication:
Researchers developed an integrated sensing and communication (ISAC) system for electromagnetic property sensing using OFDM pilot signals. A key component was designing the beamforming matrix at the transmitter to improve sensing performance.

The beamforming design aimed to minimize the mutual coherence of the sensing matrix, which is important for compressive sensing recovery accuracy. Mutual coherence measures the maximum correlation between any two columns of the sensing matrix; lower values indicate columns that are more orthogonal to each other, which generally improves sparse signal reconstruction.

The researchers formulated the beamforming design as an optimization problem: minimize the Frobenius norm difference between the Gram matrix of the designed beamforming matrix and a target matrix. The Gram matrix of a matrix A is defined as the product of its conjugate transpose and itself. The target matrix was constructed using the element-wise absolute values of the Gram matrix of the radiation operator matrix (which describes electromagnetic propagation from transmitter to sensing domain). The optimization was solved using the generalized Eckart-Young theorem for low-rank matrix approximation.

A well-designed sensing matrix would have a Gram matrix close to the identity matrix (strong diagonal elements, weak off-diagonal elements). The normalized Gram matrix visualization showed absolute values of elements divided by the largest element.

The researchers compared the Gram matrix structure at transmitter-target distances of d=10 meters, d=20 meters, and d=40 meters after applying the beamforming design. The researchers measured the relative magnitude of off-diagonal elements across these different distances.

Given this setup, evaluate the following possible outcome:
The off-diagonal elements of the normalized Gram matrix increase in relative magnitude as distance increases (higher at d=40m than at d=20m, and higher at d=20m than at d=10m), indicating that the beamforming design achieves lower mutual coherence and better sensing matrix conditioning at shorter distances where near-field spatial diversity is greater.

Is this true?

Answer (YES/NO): YES